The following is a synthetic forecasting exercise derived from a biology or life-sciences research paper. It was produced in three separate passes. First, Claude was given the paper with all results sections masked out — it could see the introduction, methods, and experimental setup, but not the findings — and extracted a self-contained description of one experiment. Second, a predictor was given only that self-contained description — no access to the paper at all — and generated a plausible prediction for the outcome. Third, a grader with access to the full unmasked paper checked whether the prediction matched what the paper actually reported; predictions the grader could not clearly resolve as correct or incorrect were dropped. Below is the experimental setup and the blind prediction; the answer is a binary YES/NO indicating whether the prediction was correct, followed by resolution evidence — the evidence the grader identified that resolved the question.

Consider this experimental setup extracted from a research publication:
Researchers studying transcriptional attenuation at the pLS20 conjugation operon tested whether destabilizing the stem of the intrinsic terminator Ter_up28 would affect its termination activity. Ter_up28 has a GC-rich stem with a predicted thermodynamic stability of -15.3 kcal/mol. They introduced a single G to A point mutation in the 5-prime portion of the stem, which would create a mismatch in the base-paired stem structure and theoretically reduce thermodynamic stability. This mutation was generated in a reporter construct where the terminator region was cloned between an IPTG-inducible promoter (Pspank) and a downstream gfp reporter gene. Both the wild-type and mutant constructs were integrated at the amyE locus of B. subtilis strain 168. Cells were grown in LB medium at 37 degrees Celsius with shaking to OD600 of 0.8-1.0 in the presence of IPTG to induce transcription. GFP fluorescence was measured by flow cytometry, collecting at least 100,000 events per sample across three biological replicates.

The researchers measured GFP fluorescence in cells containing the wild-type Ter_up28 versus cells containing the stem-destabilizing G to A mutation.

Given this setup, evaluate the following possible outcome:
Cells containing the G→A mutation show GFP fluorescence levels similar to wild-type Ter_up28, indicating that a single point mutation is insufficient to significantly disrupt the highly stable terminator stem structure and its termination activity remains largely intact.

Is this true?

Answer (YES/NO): NO